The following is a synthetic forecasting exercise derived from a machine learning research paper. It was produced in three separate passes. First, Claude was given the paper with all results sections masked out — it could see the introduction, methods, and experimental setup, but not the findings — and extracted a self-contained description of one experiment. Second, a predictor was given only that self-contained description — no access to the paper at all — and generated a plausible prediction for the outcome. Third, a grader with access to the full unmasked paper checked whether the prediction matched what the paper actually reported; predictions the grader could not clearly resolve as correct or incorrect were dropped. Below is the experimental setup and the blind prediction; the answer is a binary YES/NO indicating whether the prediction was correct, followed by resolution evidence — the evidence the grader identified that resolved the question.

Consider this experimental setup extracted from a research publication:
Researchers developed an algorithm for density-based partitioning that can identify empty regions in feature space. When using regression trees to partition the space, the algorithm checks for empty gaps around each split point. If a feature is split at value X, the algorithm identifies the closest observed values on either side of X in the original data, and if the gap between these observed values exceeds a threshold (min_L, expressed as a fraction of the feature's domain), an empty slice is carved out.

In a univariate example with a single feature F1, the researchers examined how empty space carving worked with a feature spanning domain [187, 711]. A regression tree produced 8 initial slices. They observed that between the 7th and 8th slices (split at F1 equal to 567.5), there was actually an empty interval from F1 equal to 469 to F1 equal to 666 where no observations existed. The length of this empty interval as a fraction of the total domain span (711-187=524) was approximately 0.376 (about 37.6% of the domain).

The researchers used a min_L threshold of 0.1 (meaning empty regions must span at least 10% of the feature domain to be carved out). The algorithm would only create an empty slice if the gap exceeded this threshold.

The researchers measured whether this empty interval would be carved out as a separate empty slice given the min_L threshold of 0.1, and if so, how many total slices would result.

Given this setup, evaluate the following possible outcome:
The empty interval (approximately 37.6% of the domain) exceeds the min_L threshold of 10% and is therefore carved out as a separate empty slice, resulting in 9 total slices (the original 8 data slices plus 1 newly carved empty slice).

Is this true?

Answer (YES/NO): YES